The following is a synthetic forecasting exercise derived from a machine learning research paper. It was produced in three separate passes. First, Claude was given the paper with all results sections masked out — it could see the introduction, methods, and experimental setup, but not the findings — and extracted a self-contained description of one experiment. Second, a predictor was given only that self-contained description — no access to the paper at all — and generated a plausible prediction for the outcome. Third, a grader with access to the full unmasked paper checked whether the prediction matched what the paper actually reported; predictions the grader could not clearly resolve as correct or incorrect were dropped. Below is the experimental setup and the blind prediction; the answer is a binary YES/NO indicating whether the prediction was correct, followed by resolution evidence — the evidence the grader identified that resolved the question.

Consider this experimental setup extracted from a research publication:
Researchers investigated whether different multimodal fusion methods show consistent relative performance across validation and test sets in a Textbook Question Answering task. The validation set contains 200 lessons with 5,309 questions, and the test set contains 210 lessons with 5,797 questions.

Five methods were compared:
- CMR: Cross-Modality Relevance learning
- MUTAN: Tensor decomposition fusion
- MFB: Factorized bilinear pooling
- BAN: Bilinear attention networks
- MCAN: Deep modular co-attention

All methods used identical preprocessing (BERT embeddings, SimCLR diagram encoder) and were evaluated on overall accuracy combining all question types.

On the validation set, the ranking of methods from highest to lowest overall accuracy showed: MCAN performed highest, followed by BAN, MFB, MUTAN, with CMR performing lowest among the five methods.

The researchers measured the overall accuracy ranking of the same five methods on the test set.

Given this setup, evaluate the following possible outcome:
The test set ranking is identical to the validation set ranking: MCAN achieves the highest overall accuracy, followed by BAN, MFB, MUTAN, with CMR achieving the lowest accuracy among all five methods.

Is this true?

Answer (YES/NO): NO